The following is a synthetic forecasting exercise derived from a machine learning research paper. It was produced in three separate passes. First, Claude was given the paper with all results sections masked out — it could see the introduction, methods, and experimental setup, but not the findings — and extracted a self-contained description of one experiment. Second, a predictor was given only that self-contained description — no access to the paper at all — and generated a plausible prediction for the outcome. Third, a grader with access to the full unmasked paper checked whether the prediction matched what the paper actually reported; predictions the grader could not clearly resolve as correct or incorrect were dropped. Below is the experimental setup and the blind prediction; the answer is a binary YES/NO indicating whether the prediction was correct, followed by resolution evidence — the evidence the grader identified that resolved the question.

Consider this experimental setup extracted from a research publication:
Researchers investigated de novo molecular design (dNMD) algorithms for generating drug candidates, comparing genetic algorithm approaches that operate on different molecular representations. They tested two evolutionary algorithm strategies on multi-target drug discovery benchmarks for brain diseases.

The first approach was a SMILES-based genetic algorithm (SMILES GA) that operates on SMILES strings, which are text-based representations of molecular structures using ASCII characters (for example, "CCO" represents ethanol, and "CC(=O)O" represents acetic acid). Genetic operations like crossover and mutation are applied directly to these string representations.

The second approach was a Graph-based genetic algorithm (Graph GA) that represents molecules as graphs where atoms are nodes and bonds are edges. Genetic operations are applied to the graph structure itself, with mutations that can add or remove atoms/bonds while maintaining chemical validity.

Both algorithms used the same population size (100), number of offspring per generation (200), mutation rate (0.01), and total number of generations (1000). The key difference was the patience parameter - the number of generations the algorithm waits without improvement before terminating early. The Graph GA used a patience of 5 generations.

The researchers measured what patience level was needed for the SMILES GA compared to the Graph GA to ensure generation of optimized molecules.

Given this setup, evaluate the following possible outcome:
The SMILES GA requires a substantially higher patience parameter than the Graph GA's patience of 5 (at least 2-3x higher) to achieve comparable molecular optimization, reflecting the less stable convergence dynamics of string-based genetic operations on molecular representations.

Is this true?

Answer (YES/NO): YES